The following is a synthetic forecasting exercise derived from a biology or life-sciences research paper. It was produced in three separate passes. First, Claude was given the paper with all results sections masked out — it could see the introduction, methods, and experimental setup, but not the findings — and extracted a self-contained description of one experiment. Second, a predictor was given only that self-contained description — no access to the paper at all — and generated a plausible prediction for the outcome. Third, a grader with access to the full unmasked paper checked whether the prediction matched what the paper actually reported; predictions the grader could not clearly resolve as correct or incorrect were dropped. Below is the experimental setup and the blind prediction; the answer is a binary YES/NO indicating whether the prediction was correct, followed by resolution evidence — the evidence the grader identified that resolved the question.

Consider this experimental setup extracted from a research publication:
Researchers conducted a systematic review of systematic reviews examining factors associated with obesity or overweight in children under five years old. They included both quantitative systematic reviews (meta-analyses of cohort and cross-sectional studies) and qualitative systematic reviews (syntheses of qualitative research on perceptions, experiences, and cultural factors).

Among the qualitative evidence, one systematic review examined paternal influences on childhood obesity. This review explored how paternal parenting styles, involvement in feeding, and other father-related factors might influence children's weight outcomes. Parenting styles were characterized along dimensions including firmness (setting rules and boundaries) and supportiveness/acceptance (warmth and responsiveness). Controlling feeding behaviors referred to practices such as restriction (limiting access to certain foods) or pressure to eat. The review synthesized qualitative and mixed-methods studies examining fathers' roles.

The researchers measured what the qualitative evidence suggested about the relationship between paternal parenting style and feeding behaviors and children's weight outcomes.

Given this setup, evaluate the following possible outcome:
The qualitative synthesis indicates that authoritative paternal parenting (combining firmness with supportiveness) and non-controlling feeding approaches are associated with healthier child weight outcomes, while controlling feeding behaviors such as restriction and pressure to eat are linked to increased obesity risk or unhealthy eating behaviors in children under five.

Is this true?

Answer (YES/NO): NO